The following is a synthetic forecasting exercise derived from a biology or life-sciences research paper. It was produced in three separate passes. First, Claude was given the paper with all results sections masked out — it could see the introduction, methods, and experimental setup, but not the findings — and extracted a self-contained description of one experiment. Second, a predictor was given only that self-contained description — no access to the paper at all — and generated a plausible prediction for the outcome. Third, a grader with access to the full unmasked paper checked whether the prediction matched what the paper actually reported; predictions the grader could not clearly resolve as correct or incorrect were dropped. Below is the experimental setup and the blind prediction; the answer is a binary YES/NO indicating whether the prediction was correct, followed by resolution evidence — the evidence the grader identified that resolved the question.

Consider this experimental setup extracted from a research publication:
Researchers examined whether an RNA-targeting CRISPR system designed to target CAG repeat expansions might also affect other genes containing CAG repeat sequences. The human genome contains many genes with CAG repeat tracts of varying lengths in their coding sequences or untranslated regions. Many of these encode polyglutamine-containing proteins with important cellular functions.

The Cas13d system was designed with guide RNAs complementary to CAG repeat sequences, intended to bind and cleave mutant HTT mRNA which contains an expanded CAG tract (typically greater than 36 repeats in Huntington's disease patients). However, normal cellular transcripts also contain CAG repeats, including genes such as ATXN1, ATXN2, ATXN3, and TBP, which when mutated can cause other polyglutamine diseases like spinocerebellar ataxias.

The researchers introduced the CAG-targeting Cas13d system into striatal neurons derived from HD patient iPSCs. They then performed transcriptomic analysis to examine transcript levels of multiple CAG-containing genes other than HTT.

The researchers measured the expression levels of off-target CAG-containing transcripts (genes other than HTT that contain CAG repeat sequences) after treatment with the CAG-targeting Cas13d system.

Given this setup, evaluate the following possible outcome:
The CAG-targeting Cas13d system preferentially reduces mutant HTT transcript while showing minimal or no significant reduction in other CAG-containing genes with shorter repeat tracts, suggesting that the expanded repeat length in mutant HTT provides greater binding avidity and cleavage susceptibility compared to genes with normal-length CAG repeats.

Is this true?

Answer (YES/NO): YES